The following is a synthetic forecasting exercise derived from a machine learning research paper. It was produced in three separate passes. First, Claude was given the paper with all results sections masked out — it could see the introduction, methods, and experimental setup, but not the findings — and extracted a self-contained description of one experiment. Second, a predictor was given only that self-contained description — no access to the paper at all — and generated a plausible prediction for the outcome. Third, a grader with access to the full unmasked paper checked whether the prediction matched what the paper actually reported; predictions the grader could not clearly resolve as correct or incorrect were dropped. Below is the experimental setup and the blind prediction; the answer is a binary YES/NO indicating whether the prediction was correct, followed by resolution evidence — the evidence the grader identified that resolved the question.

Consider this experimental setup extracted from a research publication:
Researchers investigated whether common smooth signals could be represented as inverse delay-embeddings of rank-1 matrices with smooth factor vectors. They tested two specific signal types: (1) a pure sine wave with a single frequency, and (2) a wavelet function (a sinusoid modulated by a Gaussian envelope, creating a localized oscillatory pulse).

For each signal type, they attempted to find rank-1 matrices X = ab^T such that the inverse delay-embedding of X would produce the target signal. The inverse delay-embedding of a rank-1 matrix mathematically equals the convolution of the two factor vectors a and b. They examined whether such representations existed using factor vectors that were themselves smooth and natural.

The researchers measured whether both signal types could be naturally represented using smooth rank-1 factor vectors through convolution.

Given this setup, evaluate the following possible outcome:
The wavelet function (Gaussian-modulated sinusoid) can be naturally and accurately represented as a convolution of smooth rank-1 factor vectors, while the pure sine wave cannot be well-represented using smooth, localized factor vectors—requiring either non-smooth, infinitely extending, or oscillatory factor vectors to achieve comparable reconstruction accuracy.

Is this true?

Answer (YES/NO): NO